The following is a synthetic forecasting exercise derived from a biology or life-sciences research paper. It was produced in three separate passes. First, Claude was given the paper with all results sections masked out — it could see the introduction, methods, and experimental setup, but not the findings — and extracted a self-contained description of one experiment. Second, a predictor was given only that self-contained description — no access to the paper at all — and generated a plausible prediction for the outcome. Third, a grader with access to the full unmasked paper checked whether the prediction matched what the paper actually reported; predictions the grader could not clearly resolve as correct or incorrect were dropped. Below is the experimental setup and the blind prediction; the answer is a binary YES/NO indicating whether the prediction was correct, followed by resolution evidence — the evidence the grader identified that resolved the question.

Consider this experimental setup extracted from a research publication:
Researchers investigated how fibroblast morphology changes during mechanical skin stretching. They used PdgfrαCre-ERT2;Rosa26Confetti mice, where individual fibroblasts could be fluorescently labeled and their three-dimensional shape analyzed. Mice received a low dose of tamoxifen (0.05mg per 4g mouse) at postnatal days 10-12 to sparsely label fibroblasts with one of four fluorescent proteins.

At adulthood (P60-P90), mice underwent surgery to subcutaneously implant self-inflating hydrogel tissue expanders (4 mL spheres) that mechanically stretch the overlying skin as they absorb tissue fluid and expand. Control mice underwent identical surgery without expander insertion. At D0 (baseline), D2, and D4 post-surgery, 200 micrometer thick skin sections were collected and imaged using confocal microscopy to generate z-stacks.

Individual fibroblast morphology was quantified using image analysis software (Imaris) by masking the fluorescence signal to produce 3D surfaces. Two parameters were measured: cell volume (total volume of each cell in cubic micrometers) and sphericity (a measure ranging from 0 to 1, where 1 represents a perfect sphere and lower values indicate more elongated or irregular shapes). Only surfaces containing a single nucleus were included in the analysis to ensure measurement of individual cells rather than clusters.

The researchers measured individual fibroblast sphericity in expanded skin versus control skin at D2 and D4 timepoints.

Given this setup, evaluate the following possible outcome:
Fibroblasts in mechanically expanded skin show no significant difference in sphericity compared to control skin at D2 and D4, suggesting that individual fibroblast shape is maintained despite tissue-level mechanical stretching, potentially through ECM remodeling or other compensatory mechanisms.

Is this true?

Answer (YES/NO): YES